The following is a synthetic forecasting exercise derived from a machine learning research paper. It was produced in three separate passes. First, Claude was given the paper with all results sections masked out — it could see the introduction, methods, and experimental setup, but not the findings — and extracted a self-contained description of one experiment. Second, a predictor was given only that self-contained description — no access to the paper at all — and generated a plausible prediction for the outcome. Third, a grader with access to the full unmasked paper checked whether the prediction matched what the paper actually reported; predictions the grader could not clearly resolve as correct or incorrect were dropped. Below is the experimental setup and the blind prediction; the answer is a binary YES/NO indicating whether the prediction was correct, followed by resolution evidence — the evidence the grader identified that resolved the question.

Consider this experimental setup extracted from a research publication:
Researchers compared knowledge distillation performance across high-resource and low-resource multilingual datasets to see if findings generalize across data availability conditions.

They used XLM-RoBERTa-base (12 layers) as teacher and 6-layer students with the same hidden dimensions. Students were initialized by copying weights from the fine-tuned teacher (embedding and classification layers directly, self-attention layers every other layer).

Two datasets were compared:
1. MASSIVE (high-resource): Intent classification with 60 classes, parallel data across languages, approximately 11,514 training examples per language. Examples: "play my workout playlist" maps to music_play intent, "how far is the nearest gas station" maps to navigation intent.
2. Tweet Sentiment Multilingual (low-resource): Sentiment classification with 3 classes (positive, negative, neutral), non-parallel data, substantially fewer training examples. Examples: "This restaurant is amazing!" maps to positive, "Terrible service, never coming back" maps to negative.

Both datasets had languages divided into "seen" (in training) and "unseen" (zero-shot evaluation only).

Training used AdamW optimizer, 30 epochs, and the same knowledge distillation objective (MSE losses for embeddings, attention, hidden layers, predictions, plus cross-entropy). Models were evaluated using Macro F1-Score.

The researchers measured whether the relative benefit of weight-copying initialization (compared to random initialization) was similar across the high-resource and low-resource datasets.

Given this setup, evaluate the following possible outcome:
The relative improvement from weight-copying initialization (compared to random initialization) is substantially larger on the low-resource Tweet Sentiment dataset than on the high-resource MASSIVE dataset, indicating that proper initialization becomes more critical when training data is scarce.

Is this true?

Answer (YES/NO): YES